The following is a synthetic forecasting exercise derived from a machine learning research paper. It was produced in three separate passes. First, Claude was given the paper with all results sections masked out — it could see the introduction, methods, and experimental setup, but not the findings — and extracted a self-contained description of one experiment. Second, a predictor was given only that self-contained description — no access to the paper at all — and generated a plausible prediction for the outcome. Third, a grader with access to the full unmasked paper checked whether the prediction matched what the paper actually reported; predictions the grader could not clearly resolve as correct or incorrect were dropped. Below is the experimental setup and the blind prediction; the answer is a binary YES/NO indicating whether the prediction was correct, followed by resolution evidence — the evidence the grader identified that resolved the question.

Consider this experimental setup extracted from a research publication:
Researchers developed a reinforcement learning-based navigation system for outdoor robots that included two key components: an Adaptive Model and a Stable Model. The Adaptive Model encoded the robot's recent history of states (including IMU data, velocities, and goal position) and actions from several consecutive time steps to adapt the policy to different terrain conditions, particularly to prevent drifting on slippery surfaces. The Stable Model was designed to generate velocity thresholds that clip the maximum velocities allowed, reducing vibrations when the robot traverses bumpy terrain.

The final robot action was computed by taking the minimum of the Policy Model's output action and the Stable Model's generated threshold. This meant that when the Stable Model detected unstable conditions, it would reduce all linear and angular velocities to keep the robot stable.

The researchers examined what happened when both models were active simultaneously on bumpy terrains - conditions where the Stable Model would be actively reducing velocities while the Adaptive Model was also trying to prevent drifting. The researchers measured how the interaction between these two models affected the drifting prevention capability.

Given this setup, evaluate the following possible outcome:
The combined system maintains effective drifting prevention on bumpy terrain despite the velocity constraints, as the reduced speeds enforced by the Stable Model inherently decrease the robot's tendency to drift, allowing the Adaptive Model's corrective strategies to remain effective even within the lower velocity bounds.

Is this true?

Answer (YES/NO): NO